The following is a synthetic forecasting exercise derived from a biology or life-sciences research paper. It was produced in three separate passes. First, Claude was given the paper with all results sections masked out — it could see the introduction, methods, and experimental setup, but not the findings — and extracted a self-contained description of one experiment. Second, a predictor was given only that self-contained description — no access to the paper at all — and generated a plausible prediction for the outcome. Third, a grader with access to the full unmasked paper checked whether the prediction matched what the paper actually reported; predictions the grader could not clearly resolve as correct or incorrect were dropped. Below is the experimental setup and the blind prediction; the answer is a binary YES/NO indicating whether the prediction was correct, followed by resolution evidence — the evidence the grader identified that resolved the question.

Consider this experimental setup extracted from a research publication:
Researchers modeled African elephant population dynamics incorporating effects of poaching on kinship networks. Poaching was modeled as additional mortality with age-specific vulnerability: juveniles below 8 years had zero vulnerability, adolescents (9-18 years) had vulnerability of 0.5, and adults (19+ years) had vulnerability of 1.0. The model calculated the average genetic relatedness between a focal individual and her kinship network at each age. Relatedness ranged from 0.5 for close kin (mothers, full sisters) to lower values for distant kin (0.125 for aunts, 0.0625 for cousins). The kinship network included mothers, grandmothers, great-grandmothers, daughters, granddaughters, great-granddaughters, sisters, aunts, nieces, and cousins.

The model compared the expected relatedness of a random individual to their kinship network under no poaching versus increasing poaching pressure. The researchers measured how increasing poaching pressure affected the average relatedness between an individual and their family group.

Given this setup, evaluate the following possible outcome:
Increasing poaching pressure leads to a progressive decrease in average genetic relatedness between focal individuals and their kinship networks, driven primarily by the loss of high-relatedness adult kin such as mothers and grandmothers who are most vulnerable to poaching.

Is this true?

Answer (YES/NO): NO